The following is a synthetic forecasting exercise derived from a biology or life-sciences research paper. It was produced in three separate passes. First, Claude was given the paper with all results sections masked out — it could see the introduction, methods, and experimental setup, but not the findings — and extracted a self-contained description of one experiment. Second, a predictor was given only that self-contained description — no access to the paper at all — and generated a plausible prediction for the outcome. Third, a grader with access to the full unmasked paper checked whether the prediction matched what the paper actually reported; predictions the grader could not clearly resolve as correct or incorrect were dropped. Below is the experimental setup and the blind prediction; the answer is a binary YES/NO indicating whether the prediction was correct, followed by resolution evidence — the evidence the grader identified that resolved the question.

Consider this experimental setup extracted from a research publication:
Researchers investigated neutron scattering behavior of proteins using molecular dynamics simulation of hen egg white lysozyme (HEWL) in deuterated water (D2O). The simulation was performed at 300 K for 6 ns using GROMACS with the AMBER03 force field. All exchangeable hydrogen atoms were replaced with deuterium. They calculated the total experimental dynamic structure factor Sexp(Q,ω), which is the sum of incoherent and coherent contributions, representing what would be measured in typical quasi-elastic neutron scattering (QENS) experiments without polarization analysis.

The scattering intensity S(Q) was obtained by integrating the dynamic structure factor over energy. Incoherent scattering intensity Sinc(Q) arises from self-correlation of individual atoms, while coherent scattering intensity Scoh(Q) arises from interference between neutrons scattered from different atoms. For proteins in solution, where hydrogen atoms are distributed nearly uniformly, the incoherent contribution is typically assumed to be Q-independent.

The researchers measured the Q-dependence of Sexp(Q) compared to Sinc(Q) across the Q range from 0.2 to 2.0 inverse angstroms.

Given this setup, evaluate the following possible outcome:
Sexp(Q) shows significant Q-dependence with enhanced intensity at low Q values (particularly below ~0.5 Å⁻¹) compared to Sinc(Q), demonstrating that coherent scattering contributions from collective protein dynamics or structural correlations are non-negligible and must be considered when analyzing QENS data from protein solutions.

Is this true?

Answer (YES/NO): YES